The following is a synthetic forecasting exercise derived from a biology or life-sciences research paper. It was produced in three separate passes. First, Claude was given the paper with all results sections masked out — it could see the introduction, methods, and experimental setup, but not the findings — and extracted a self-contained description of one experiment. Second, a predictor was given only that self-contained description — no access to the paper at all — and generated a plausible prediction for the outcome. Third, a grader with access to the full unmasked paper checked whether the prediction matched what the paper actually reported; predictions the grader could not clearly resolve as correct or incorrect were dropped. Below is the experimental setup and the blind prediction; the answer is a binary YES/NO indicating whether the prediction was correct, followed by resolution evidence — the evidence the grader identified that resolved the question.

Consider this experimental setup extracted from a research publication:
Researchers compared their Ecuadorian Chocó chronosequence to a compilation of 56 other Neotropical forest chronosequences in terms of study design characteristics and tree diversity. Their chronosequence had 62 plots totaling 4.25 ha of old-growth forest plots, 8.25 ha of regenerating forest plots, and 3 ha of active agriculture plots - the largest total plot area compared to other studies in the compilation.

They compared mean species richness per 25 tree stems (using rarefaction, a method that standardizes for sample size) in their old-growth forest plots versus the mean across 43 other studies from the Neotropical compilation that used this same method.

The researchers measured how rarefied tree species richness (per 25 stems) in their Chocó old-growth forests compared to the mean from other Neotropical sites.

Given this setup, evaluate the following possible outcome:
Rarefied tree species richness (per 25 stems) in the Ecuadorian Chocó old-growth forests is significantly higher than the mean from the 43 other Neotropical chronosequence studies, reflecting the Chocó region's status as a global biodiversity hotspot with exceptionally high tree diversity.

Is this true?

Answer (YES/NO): NO